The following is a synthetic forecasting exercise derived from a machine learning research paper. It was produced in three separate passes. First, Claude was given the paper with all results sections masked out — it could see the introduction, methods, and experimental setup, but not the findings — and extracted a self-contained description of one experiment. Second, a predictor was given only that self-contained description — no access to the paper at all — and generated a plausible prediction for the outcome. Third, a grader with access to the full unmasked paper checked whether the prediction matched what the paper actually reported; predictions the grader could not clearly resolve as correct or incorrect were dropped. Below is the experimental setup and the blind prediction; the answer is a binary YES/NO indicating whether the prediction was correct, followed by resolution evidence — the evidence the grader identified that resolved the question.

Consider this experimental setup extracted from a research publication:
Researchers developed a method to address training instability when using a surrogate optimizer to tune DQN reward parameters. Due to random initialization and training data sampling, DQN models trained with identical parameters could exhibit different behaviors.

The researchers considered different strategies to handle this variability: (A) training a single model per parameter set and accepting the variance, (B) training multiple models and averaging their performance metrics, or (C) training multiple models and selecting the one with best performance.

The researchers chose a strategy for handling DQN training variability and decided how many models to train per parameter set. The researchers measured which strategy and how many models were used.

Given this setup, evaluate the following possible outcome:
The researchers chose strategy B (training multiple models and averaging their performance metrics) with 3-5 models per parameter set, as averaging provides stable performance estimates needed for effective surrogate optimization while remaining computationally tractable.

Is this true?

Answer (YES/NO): NO